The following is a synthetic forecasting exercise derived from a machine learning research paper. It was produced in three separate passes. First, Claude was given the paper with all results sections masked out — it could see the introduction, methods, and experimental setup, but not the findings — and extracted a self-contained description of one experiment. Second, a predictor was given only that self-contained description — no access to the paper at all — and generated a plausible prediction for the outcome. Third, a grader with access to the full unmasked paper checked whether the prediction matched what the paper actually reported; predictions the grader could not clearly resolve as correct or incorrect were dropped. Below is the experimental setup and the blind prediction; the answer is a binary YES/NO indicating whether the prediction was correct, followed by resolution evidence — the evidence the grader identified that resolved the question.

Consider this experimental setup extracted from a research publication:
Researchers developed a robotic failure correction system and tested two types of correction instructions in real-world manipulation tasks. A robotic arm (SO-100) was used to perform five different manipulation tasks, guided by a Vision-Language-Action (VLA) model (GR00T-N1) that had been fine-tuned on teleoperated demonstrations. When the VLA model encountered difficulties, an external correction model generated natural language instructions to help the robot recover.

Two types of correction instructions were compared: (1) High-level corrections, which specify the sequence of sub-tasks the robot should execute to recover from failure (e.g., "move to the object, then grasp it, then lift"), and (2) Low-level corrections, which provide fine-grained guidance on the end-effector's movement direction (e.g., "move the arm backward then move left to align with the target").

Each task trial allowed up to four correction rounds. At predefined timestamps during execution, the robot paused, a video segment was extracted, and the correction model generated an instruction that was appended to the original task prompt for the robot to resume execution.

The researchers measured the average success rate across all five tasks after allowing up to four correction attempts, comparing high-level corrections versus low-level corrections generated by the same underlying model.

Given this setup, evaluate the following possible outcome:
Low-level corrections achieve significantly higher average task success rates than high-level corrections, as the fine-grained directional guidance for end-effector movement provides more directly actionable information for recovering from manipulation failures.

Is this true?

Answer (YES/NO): YES